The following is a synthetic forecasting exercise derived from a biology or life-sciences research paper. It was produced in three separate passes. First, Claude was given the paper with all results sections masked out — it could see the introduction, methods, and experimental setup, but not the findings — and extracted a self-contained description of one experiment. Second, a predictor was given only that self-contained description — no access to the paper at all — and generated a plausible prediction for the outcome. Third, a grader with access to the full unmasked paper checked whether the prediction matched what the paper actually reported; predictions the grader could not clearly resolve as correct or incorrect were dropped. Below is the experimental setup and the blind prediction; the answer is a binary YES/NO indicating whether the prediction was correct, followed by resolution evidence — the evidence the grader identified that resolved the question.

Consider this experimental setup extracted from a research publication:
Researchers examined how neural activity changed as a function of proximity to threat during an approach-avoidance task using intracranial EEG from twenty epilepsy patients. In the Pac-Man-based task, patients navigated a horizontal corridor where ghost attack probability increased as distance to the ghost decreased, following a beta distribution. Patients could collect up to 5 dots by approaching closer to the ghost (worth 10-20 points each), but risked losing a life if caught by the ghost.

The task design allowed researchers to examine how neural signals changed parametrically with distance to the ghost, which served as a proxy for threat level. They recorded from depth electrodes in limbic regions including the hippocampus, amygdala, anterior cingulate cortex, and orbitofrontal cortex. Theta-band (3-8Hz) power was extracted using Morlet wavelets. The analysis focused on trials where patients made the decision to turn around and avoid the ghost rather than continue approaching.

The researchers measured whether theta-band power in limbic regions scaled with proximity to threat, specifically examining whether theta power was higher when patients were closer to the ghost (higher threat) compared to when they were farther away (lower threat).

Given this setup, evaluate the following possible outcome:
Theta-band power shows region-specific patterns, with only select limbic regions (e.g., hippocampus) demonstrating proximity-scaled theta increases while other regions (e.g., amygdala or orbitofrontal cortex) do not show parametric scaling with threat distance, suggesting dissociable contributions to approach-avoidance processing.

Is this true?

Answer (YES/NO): NO